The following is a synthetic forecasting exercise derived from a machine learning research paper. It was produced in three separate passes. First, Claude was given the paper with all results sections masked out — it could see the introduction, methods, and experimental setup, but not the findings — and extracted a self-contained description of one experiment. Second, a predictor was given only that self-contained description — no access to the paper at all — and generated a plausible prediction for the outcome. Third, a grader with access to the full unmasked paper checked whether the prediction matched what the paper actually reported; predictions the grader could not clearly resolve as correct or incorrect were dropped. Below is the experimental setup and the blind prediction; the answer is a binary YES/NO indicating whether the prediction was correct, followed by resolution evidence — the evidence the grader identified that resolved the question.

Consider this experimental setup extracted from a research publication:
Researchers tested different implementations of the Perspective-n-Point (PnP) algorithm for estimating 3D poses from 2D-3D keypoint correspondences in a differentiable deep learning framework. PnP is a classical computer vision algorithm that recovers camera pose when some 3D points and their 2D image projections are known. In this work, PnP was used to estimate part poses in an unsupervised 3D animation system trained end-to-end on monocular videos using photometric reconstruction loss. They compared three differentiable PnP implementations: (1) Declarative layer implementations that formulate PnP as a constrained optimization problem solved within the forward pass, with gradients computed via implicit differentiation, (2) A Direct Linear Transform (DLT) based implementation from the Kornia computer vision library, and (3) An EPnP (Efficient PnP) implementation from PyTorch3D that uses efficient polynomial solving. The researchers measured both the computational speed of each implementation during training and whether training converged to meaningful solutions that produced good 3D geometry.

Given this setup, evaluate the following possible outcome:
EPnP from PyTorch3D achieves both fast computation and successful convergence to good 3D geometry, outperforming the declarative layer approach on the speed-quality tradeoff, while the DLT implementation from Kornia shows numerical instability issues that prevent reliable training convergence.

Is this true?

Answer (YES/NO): NO